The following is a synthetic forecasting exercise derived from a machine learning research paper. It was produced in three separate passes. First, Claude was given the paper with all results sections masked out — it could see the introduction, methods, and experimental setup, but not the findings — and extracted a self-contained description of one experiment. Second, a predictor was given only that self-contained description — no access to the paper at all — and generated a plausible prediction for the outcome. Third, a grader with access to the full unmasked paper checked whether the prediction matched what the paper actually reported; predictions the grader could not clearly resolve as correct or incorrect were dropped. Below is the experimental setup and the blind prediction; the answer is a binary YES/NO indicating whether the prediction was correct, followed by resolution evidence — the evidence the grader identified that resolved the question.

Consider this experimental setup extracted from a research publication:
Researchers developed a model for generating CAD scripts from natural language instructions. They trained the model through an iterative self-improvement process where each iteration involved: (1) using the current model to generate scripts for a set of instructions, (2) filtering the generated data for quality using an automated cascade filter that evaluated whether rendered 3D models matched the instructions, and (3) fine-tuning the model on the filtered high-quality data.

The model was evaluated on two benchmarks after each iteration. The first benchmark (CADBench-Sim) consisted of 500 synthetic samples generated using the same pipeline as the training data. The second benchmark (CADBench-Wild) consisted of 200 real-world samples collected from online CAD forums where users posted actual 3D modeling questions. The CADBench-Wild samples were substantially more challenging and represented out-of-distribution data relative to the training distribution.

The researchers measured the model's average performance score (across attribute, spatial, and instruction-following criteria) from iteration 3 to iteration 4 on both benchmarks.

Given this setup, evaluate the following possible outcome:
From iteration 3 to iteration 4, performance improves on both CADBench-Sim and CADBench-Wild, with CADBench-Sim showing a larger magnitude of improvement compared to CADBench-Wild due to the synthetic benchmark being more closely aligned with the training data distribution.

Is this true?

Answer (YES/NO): NO